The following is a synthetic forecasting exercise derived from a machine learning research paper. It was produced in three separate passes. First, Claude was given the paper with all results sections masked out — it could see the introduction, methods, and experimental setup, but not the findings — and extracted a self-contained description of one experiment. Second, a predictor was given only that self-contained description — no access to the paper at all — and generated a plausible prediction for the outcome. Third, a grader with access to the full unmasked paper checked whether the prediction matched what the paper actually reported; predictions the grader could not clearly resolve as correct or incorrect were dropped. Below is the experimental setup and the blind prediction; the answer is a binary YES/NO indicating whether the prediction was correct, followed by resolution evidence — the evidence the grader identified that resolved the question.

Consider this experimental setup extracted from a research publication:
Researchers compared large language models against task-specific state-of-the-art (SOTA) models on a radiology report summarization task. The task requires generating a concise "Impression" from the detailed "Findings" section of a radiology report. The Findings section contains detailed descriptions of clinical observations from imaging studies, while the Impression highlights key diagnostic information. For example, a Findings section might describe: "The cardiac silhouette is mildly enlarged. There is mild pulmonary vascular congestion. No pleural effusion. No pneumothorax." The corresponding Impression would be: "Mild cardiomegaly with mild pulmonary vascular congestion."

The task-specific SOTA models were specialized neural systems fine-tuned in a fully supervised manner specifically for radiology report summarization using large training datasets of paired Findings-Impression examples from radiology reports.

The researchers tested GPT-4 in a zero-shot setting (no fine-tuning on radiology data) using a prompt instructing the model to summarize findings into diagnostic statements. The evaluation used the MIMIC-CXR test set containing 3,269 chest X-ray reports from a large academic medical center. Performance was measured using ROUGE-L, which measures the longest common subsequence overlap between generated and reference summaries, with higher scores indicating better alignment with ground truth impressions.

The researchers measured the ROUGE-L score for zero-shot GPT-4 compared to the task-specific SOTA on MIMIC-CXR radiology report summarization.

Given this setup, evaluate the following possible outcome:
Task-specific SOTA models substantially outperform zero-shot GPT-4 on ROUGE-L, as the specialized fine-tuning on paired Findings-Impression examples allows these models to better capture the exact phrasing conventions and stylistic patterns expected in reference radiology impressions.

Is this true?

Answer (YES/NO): YES